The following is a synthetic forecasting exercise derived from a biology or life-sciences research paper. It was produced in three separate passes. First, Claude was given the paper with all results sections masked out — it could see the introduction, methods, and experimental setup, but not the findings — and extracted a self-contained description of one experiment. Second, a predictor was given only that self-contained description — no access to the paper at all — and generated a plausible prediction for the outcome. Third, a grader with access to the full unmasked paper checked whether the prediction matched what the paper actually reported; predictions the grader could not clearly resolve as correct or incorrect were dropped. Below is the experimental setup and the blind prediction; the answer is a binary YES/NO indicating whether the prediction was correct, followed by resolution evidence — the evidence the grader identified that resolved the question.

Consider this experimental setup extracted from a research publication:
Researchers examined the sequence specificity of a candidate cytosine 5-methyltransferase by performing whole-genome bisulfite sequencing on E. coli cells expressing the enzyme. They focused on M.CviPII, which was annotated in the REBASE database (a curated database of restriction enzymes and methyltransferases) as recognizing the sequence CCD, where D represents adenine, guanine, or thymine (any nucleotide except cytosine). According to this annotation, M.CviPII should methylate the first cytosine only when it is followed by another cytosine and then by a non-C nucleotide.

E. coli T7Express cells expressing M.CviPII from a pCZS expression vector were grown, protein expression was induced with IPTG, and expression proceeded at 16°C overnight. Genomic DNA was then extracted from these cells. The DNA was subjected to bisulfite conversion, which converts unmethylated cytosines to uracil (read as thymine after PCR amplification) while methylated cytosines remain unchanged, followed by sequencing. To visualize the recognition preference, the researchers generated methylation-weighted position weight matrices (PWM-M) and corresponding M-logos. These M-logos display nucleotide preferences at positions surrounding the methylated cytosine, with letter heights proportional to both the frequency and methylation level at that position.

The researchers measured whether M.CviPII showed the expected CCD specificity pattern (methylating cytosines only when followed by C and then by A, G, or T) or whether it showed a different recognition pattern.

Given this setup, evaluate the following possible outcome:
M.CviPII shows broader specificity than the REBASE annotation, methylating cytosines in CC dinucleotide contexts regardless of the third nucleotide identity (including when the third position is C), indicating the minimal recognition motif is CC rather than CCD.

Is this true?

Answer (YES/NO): YES